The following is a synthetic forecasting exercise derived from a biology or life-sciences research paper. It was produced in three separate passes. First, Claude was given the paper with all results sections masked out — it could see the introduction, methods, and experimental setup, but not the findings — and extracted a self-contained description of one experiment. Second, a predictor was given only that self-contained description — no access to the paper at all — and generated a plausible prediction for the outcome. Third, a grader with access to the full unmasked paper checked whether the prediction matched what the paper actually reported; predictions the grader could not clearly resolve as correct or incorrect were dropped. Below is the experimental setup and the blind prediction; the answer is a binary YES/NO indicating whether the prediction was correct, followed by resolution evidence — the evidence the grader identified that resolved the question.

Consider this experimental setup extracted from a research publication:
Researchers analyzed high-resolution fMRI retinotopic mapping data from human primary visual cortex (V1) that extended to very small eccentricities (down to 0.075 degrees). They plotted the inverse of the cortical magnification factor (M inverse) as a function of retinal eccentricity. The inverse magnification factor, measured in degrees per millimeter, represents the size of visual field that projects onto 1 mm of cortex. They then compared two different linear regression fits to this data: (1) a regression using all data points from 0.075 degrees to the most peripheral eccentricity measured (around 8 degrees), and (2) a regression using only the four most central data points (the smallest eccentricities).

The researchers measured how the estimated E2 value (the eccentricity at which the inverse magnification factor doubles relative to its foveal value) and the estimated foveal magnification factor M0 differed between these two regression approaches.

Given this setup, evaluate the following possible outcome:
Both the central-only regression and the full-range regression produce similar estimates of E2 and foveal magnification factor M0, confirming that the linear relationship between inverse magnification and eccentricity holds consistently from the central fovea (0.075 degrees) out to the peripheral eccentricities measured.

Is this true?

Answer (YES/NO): NO